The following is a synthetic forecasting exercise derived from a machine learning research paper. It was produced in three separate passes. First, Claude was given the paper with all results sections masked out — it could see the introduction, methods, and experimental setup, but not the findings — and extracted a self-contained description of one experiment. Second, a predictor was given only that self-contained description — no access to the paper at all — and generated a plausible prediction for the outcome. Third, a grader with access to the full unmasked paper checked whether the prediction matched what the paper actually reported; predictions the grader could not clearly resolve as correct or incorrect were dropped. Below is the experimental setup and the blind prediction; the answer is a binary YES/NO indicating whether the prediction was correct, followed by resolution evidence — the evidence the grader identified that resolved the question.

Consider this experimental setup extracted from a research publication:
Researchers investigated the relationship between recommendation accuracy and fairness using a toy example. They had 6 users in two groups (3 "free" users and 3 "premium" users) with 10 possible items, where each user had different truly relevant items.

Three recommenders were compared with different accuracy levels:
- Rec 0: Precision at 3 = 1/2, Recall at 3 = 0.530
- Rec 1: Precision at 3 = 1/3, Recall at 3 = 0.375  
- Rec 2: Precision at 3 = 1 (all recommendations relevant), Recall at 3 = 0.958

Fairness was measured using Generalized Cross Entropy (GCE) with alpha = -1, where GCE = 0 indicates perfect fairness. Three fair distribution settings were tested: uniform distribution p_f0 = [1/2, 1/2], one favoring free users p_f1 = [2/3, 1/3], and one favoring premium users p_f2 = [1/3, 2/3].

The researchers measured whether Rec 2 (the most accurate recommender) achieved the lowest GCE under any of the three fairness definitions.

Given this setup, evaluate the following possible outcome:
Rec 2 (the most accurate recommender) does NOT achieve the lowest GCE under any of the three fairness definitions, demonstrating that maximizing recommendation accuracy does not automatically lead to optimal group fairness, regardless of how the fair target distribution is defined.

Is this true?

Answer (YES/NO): YES